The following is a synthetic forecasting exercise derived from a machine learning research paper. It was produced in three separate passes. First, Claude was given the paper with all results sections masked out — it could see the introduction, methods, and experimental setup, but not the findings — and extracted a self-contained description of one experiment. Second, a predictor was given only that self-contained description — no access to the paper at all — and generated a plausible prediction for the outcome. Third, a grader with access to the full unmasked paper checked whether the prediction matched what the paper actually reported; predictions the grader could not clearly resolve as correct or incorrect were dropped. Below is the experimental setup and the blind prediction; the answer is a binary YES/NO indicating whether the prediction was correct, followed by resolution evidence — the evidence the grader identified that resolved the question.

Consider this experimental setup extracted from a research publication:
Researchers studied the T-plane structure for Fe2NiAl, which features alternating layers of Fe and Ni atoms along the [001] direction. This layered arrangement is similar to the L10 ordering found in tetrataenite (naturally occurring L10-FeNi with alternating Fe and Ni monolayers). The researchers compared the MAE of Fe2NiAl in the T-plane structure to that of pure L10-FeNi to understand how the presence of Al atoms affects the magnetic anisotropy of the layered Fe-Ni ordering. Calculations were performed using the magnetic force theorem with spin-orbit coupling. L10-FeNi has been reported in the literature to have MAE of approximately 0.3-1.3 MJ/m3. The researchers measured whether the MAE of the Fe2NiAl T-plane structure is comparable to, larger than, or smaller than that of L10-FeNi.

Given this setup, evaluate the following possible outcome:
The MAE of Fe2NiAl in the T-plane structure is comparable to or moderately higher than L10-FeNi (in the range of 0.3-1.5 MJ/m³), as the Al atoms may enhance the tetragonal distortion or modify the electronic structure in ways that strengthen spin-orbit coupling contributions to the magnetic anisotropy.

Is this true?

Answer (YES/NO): YES